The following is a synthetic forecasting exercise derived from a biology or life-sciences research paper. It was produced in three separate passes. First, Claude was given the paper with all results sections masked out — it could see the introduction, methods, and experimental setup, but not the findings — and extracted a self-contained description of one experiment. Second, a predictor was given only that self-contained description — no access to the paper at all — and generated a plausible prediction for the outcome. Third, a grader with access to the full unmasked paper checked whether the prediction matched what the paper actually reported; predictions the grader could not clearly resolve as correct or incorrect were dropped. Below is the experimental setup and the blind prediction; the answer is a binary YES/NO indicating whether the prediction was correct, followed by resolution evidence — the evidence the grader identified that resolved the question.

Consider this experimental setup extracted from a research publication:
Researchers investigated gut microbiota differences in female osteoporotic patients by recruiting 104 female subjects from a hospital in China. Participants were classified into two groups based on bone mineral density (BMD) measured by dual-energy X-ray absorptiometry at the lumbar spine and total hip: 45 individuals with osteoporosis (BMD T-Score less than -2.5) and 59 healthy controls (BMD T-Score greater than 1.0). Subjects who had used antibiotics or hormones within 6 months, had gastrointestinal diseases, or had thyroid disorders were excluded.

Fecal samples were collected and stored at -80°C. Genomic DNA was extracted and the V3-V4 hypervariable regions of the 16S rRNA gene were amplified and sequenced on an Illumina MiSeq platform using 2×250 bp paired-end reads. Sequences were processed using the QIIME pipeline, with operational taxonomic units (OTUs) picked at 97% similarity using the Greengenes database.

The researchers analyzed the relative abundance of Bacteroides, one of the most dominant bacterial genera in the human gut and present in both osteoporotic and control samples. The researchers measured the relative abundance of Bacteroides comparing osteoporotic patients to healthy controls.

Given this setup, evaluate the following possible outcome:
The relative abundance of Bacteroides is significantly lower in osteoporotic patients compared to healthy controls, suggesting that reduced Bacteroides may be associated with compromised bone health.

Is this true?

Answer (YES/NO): NO